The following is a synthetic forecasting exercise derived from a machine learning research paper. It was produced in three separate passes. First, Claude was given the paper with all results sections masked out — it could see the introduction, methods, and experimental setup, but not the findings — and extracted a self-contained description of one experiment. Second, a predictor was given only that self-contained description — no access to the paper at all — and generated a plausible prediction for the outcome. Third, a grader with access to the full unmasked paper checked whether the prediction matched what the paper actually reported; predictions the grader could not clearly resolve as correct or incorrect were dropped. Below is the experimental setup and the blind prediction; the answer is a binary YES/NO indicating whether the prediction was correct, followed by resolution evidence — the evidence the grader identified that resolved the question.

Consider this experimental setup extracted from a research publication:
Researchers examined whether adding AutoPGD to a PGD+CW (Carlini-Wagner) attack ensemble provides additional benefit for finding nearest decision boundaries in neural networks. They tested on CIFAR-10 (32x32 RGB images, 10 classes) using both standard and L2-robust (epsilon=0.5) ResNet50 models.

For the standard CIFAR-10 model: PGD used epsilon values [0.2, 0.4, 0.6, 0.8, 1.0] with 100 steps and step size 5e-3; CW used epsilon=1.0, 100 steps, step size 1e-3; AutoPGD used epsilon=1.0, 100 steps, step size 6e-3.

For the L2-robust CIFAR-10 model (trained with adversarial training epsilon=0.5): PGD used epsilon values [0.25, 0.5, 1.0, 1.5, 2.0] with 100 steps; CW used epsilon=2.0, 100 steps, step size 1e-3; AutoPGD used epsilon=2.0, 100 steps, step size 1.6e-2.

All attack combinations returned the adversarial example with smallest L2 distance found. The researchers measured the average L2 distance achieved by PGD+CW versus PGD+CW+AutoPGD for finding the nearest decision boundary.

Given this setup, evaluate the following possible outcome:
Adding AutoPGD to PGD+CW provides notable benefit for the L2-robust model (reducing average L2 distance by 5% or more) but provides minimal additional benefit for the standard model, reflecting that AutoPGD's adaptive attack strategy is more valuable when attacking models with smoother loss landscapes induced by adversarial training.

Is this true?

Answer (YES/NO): NO